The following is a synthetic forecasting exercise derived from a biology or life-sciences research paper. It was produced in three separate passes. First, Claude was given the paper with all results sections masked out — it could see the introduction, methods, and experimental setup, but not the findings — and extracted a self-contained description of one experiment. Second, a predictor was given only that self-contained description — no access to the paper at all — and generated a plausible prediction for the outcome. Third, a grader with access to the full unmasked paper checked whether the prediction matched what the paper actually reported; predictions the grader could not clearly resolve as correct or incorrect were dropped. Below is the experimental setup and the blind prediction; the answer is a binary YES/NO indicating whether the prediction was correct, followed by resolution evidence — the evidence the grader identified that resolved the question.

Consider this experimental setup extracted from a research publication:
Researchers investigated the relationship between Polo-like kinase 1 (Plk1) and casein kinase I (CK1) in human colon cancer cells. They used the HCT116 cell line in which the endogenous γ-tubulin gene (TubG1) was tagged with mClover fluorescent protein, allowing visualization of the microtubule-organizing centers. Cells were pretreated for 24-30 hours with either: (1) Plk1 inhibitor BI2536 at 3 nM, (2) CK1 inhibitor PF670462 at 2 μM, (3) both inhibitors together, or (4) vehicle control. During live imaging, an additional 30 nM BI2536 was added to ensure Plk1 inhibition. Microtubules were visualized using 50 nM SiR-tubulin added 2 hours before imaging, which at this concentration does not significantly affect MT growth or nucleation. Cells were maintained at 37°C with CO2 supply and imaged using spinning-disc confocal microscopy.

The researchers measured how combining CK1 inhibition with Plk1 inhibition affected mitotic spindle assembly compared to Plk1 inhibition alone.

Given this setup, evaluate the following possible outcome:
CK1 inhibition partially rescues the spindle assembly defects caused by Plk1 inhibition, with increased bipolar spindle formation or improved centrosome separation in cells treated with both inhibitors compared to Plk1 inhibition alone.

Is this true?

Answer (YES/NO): NO